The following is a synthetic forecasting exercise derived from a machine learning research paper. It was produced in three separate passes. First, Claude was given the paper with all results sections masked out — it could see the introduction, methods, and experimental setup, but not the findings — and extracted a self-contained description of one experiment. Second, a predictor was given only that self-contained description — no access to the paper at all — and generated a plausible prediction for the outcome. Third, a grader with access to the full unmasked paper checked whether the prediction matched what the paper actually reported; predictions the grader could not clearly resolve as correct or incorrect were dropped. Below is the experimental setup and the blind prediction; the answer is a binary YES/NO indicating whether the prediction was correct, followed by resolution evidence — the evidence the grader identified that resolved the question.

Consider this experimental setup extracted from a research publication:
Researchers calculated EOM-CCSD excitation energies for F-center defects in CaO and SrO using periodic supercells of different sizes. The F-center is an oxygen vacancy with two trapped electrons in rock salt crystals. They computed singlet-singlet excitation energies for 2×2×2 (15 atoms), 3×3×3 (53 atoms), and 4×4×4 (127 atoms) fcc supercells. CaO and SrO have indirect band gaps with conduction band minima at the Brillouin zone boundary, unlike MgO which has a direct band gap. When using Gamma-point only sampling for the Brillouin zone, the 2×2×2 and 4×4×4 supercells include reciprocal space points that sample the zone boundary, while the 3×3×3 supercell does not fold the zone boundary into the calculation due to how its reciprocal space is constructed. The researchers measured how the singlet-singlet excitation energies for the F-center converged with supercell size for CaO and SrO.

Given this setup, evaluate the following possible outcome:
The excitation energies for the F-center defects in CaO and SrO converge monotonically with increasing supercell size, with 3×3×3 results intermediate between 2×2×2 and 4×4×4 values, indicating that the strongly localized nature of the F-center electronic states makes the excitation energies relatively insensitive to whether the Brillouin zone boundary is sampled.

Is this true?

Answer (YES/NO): NO